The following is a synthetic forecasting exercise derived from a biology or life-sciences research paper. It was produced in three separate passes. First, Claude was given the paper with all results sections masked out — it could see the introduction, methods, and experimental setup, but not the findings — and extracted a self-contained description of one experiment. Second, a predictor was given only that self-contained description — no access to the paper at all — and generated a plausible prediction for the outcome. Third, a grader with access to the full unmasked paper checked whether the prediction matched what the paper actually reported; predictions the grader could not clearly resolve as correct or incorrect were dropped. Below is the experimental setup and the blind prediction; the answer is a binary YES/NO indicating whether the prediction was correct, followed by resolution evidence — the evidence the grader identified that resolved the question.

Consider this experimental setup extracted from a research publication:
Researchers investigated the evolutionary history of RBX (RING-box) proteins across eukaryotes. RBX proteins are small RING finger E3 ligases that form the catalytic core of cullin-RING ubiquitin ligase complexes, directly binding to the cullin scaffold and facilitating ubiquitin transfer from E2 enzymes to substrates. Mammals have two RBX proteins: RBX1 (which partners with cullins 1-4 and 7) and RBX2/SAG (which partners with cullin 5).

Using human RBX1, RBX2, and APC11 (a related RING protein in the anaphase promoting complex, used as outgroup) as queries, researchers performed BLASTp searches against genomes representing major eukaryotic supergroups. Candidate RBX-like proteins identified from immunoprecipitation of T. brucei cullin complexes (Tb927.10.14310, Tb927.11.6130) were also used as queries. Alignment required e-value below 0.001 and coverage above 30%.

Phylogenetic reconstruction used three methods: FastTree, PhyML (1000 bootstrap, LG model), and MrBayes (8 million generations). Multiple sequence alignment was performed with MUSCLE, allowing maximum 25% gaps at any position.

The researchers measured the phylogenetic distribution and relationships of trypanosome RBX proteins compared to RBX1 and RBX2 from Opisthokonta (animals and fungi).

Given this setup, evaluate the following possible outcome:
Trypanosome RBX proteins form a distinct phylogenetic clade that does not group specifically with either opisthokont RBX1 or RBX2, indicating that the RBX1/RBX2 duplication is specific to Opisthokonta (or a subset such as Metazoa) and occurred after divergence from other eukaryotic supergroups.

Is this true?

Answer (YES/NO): NO